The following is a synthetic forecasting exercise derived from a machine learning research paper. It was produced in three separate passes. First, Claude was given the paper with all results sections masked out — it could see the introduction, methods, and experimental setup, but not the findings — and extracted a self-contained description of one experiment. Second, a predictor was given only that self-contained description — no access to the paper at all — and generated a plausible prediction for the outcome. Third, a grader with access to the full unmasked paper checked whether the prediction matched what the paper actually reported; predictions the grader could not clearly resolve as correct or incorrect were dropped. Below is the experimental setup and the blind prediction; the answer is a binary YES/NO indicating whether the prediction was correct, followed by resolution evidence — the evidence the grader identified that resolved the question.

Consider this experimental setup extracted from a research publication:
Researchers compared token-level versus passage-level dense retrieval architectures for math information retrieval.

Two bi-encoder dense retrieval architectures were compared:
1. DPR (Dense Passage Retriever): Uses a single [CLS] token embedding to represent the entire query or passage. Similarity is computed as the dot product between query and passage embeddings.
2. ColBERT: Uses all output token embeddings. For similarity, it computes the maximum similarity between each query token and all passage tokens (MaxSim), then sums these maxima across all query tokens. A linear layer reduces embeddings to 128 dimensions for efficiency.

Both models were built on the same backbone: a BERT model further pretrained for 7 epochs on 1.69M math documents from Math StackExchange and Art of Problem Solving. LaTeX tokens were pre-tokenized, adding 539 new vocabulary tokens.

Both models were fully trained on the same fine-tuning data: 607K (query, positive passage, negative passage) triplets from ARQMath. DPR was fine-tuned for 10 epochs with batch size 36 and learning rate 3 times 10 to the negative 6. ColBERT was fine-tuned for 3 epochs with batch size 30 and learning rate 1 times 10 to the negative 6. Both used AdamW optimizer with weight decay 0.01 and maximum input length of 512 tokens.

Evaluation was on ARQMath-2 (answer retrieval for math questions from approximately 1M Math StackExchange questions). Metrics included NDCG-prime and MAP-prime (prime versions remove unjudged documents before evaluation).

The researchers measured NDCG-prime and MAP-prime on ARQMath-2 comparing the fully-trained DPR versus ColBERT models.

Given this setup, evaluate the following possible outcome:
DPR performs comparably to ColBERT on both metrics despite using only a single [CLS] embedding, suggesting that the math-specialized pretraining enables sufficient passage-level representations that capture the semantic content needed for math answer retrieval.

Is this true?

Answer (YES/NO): NO